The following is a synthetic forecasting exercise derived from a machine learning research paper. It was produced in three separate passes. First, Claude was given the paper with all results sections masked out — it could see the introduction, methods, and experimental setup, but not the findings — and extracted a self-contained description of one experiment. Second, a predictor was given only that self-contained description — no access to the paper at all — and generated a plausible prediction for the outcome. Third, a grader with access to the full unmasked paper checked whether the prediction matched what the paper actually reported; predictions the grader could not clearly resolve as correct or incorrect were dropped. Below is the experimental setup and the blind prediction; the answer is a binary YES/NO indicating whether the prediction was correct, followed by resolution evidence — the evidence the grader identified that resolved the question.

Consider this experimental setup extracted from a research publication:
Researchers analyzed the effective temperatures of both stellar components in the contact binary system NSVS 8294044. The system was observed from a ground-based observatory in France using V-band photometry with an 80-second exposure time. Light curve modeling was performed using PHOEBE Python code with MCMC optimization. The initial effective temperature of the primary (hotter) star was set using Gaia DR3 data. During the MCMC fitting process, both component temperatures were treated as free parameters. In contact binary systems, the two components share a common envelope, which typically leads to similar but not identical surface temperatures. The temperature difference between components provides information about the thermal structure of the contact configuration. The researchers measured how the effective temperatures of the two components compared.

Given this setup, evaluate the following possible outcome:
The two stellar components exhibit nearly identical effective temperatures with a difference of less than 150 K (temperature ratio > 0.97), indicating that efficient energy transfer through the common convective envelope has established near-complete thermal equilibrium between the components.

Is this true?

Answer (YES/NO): NO